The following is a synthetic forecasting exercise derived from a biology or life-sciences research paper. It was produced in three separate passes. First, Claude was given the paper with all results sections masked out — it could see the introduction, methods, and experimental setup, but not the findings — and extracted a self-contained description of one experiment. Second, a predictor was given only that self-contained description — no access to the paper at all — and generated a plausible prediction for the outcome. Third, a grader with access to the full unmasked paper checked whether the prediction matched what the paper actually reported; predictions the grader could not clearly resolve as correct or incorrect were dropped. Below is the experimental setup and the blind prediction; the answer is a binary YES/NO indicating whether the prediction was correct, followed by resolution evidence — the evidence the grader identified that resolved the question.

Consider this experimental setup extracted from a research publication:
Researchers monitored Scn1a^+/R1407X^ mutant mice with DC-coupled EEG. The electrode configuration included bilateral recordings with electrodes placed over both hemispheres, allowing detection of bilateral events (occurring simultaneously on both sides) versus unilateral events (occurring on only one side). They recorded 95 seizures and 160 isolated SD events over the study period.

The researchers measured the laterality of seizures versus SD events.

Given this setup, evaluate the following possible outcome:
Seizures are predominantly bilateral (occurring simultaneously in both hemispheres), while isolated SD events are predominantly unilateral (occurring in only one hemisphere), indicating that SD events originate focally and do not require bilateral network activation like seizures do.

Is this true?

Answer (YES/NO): YES